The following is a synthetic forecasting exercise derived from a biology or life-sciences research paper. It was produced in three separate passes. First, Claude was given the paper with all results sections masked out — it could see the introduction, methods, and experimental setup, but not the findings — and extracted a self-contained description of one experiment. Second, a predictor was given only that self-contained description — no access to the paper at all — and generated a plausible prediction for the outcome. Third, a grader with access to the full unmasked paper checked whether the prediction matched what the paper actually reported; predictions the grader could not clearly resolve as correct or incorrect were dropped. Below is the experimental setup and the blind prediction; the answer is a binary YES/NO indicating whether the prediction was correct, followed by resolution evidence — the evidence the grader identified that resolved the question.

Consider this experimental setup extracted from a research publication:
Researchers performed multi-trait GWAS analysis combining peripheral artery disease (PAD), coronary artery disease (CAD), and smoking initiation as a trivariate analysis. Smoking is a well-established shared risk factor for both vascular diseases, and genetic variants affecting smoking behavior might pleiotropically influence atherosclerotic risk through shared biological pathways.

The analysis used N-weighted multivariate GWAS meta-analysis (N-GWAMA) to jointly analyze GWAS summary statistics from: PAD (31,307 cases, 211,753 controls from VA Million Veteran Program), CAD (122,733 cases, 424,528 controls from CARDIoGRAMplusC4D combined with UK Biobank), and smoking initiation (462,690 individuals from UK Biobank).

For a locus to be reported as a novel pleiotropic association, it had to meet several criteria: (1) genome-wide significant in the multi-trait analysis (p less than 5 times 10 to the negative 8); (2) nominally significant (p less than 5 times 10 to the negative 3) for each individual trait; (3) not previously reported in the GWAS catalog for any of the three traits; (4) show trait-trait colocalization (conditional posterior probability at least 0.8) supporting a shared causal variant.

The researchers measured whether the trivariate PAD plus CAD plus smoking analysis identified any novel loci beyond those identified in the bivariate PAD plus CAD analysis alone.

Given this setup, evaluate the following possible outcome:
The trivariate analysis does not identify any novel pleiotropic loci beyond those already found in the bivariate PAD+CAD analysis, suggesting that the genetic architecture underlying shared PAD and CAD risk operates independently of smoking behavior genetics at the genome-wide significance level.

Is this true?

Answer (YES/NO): NO